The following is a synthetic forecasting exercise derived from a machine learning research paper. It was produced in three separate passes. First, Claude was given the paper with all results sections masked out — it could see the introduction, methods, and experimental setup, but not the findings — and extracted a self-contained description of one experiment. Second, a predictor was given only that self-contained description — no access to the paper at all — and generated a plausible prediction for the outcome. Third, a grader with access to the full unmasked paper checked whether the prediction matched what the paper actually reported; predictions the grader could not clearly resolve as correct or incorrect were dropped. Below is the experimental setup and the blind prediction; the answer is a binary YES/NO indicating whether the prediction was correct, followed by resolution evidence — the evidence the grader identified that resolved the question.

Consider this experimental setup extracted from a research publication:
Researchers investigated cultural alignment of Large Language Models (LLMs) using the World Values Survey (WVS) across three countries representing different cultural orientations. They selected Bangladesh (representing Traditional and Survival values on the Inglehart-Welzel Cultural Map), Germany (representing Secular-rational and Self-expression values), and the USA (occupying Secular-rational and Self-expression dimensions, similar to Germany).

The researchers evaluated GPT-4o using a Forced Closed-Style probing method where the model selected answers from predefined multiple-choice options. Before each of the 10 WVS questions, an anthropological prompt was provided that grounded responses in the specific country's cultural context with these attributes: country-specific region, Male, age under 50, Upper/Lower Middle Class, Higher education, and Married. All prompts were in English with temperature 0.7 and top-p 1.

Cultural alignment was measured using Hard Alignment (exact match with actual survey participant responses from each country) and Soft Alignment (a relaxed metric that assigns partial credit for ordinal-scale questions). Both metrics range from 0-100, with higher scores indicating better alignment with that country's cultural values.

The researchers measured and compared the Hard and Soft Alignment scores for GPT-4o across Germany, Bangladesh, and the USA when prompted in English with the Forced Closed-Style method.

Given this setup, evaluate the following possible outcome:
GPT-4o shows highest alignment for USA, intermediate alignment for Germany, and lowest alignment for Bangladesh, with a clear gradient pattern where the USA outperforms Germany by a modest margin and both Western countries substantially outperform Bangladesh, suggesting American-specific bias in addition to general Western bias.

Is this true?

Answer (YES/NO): NO